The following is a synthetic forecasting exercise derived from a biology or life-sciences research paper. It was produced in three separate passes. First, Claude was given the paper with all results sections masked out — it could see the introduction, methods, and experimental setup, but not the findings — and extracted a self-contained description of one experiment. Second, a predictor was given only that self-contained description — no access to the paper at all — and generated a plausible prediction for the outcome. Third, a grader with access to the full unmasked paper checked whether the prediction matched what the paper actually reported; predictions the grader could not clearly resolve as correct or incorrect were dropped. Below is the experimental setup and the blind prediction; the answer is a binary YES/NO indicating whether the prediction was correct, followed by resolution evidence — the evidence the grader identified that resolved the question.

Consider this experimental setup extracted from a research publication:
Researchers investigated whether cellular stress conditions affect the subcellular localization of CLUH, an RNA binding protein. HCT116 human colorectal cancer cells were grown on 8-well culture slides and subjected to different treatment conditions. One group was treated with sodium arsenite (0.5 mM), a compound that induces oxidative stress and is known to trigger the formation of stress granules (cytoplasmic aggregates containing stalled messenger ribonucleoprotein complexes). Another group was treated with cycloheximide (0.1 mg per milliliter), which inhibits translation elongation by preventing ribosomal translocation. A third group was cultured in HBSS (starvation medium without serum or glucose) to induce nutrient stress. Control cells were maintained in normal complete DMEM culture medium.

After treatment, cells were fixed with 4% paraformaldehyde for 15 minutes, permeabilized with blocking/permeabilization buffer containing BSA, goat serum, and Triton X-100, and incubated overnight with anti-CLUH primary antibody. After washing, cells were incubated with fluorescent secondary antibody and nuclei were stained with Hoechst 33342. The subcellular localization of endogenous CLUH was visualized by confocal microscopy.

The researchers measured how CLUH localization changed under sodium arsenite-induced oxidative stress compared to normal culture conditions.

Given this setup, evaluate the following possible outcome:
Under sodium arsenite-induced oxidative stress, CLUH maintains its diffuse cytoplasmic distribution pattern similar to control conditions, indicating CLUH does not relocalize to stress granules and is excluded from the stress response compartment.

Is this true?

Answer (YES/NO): YES